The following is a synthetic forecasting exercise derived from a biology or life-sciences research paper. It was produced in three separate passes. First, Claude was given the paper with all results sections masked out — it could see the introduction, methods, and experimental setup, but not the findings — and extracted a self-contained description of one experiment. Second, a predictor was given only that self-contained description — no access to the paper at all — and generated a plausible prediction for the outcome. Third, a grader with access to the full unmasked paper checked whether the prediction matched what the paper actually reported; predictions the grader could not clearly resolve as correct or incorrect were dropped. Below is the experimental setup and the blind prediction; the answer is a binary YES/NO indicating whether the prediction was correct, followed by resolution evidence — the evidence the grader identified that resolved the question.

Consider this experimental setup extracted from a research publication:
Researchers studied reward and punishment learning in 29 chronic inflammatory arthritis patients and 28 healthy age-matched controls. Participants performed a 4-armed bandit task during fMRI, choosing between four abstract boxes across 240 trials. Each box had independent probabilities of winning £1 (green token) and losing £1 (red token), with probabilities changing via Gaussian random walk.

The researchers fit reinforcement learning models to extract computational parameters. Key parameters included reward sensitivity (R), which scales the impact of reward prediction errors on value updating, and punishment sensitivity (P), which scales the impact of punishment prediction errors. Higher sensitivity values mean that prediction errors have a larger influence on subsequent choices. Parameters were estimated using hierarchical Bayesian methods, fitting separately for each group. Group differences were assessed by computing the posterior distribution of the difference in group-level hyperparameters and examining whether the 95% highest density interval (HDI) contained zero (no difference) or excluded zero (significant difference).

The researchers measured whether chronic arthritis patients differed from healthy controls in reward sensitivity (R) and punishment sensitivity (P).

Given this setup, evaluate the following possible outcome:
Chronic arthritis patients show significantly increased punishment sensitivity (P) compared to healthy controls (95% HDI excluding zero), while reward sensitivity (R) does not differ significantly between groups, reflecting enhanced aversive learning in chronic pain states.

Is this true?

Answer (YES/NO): YES